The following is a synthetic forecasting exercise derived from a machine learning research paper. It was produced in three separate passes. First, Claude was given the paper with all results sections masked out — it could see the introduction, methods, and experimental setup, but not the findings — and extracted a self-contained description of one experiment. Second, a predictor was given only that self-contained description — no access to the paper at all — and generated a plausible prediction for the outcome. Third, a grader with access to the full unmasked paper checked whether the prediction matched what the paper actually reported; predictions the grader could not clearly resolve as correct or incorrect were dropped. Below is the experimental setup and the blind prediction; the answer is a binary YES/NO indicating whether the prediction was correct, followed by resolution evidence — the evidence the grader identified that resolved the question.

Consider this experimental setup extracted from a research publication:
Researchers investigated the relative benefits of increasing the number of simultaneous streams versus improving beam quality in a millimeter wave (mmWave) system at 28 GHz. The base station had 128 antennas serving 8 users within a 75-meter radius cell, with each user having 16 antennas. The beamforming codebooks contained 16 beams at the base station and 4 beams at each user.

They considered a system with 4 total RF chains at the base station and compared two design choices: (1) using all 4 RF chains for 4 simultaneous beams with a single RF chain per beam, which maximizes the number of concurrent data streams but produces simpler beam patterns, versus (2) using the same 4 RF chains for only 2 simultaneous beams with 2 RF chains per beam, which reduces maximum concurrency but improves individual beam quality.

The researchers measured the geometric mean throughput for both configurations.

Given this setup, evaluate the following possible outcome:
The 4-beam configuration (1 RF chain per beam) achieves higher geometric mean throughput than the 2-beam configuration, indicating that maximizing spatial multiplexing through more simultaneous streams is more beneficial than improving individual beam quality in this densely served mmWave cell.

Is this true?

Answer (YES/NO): YES